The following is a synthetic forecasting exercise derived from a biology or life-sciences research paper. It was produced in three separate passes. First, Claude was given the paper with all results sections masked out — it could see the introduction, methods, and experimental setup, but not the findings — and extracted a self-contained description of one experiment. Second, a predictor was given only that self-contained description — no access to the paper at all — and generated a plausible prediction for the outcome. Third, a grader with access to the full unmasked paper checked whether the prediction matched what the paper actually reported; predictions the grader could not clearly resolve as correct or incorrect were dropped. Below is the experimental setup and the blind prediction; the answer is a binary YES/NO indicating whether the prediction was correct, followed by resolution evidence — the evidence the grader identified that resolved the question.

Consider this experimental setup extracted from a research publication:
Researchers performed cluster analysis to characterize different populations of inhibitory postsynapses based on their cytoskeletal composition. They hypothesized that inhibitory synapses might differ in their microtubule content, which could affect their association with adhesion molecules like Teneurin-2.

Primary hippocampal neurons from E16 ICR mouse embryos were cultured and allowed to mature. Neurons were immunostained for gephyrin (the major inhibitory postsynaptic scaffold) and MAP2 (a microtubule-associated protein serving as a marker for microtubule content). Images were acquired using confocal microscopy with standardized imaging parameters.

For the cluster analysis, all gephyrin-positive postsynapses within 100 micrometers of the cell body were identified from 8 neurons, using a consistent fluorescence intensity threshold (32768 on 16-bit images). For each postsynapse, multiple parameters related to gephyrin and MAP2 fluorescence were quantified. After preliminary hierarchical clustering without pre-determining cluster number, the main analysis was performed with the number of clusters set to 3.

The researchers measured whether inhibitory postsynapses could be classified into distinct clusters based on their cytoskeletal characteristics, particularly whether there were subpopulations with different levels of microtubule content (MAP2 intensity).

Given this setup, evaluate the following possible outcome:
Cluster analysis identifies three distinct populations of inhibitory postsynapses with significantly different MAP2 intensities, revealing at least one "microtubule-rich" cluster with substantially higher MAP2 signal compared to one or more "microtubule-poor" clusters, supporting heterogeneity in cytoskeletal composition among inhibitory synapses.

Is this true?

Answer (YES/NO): YES